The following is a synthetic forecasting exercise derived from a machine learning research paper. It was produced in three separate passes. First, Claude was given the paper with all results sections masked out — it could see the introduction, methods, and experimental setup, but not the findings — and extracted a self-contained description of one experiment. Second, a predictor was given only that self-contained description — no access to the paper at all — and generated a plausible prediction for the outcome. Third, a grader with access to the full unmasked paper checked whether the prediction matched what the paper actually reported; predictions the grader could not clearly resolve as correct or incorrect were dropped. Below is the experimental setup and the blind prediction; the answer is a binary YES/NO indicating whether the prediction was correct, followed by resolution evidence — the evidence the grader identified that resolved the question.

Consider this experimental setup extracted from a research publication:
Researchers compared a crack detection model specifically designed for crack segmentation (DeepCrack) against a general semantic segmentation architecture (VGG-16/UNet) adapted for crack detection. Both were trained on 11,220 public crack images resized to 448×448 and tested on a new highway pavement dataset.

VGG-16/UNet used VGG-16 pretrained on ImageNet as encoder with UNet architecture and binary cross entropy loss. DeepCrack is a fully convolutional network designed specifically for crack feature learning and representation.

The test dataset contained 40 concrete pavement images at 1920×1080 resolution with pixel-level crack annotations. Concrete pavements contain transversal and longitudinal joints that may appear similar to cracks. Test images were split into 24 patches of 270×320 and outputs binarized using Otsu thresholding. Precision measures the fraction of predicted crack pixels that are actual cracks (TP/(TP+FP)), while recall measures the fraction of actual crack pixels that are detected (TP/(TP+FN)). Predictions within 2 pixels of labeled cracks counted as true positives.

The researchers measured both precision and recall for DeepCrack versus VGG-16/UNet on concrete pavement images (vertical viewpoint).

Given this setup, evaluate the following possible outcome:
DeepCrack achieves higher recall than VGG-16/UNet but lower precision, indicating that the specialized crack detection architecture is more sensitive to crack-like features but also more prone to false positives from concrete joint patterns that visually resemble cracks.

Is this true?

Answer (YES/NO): YES